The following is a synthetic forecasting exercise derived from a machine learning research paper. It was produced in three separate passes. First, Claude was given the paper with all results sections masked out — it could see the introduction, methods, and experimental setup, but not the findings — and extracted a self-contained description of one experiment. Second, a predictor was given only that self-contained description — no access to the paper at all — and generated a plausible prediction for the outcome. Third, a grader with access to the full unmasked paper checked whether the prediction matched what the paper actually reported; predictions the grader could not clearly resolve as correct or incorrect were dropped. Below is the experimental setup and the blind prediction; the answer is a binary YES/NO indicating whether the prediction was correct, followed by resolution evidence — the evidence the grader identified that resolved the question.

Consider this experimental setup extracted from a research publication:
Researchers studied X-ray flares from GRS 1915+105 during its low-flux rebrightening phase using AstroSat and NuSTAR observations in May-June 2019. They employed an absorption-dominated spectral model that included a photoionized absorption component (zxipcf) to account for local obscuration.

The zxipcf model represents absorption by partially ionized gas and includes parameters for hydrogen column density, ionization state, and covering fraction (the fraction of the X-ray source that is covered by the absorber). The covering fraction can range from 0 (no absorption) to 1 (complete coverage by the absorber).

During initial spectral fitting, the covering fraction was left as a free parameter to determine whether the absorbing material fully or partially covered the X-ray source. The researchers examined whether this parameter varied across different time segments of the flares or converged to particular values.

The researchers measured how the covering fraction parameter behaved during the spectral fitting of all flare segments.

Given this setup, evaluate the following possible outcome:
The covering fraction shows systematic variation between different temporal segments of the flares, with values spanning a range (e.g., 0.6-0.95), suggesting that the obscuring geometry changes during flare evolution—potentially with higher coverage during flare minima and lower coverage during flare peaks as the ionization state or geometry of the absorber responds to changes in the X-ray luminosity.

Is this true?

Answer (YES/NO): NO